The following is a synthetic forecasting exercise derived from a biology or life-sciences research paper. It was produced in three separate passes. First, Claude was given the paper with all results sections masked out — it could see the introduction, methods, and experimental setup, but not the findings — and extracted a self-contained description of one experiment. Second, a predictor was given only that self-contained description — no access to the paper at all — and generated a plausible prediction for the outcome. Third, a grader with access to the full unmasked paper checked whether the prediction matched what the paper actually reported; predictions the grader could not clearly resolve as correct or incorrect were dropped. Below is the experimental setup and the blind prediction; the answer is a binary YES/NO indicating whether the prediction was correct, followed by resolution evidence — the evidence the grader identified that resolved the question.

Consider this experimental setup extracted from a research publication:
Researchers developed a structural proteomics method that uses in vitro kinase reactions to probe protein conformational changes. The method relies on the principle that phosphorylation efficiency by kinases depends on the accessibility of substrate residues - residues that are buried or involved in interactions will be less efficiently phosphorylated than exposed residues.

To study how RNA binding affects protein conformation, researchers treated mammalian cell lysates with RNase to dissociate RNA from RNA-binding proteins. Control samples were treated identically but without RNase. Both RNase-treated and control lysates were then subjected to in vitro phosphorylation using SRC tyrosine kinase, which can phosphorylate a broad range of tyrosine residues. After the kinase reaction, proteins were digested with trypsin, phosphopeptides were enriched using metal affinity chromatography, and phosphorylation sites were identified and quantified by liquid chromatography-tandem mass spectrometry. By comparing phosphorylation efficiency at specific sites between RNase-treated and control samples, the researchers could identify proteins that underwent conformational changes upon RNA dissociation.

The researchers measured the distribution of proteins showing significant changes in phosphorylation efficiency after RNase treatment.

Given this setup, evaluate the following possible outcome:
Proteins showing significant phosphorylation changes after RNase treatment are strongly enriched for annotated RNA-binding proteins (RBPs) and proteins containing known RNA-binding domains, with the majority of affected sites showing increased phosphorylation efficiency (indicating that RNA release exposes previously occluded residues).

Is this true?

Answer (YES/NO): YES